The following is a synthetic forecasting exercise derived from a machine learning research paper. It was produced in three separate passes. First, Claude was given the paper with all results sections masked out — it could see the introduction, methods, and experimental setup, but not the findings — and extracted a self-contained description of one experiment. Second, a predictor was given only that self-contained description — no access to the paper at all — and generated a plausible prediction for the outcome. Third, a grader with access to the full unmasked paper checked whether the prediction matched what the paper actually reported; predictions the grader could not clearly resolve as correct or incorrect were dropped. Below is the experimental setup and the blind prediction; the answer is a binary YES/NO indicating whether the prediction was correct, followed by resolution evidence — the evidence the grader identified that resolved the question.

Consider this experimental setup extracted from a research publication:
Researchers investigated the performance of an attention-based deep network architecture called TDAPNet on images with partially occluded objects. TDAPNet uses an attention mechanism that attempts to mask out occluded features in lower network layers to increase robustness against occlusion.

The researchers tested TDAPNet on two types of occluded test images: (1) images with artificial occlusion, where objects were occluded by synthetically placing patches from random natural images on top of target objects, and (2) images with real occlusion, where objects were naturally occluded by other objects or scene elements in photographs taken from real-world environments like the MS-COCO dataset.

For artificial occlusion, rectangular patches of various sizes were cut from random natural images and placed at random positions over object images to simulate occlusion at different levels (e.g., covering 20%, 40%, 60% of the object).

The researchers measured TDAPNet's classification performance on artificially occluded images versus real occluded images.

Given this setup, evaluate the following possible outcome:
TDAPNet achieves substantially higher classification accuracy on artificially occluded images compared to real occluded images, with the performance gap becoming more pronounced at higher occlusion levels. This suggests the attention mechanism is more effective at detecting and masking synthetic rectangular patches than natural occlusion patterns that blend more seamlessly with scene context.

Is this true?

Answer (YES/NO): NO